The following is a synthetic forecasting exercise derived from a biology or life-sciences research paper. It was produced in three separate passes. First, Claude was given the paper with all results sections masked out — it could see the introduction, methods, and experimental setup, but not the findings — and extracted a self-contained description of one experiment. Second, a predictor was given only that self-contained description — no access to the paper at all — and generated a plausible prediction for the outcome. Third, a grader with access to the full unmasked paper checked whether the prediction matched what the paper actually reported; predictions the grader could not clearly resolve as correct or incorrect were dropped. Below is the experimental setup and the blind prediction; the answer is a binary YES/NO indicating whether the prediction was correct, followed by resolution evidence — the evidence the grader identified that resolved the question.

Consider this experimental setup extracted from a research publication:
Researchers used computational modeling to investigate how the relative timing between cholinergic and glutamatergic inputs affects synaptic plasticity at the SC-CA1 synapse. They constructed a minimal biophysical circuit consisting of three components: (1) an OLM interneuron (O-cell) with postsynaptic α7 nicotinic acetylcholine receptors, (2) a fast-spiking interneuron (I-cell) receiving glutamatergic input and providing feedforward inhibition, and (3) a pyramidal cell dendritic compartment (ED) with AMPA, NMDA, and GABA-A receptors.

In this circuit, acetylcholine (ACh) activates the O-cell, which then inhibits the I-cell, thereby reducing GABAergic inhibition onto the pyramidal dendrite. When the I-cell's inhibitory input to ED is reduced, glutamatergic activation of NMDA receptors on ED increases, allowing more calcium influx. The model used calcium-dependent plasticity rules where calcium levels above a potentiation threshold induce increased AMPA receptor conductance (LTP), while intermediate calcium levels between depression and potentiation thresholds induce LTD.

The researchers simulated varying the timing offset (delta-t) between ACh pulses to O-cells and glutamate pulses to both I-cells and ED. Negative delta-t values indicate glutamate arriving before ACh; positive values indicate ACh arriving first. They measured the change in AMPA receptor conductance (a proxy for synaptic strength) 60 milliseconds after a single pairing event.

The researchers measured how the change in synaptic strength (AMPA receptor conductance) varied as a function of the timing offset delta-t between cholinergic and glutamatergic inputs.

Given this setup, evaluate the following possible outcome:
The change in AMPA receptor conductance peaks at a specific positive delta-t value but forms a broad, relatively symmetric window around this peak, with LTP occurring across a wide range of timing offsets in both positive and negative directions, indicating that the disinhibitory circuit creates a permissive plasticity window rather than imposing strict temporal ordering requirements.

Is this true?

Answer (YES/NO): NO